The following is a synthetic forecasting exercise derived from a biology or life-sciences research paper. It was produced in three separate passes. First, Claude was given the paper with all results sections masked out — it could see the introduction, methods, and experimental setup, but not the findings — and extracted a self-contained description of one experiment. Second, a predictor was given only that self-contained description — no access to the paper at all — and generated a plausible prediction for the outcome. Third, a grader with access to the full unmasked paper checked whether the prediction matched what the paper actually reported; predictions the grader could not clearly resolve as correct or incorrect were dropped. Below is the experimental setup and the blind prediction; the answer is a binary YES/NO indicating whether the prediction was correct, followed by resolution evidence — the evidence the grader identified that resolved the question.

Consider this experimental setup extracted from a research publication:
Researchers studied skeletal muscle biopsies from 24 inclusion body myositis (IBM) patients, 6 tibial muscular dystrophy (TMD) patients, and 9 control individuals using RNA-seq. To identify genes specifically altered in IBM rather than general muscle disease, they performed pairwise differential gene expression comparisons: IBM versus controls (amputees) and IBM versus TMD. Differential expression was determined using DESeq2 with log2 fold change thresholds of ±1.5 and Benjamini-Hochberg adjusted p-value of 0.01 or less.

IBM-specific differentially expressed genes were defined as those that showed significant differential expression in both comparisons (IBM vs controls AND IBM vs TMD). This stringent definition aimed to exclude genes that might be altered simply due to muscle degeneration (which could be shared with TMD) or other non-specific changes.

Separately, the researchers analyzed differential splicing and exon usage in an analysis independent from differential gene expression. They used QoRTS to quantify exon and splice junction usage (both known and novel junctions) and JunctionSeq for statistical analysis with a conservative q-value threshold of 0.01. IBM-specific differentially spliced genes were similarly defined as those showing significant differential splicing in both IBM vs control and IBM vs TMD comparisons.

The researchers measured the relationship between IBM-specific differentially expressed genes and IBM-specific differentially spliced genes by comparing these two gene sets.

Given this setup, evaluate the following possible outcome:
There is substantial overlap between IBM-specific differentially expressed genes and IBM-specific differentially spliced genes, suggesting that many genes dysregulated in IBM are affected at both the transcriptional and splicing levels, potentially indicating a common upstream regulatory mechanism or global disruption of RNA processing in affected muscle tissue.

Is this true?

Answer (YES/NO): NO